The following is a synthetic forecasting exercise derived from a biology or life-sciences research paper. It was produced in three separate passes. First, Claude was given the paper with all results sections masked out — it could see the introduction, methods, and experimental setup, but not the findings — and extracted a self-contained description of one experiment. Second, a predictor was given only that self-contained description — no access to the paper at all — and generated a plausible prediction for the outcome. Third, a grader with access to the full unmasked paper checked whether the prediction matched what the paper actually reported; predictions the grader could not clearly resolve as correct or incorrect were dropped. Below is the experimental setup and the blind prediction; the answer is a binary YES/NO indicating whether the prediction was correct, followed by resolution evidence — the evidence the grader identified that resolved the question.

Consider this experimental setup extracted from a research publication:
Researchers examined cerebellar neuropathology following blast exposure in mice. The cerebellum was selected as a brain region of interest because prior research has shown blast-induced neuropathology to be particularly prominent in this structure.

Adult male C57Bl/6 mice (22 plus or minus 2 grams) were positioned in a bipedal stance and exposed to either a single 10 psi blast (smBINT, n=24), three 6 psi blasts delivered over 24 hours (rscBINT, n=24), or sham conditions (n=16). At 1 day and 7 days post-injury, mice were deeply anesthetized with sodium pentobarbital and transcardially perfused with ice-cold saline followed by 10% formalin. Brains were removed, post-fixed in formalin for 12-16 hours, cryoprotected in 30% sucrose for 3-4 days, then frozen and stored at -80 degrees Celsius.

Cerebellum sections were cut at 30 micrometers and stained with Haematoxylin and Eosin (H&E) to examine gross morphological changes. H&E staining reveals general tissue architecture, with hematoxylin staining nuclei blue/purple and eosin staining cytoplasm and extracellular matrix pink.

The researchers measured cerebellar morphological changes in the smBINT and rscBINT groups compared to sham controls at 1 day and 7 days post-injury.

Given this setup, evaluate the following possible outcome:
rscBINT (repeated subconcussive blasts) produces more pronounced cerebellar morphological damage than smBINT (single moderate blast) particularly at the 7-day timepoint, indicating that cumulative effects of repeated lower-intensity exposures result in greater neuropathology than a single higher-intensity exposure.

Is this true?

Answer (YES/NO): NO